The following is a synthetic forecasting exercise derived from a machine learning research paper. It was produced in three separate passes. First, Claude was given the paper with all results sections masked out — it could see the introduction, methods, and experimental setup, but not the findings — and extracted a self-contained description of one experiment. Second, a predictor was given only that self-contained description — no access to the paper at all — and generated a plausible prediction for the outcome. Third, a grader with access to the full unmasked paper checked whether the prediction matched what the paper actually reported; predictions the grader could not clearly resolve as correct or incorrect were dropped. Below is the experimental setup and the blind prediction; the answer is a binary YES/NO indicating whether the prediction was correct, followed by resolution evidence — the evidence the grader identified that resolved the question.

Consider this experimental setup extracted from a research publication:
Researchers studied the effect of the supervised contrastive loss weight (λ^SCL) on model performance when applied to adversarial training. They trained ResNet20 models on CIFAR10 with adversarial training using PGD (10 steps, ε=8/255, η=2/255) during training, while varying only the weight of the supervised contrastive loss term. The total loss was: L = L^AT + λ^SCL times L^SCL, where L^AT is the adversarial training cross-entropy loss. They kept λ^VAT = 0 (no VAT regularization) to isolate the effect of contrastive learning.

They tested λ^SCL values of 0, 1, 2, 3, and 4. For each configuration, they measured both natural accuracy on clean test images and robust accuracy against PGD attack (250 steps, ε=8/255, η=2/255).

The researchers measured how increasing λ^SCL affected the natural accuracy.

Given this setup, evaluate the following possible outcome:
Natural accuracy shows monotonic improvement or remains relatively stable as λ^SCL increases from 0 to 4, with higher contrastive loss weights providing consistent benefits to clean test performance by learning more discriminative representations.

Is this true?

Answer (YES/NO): NO